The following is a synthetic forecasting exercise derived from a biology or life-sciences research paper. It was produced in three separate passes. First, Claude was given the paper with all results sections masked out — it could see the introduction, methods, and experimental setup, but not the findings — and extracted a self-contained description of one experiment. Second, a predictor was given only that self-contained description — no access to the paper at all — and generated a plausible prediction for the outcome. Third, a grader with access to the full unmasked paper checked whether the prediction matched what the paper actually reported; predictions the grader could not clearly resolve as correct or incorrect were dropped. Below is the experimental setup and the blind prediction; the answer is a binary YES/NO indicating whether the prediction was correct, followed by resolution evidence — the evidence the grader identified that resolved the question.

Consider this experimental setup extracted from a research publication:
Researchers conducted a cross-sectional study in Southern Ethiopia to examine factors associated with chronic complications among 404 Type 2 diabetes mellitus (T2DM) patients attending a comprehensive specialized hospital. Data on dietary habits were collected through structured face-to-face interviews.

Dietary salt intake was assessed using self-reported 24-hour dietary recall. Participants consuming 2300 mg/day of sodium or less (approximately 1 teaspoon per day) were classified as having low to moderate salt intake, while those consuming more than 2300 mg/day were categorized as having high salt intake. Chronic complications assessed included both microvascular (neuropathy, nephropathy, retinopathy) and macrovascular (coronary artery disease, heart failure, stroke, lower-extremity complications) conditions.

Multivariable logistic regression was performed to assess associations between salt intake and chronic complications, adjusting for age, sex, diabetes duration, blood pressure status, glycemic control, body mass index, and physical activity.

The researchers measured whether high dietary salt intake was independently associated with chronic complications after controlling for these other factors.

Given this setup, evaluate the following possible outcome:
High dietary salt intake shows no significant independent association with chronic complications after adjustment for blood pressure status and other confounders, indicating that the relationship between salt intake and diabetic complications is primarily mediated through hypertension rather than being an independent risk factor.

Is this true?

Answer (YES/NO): NO